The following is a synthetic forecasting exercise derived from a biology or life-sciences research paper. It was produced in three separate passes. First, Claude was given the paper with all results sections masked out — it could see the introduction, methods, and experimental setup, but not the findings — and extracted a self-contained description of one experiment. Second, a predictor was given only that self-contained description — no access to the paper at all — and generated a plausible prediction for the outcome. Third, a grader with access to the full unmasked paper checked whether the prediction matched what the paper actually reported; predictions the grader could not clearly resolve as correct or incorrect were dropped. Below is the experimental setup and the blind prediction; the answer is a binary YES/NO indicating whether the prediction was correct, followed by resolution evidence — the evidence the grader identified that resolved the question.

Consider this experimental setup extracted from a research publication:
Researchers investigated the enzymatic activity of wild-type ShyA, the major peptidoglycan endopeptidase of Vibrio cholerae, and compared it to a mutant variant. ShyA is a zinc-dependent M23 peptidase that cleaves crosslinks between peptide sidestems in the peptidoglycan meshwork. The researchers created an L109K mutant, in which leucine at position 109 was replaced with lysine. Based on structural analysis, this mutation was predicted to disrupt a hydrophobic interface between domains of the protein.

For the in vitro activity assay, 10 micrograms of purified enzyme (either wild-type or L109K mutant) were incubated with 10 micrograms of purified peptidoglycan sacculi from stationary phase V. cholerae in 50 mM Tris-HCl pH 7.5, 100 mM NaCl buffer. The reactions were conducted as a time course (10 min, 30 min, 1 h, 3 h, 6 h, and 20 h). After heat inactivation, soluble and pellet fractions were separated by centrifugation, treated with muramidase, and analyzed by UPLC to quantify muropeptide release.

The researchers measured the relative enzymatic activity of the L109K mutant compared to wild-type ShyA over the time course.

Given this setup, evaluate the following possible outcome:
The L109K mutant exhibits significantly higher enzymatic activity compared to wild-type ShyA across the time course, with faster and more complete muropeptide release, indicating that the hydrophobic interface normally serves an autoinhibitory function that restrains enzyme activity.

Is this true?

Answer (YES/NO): YES